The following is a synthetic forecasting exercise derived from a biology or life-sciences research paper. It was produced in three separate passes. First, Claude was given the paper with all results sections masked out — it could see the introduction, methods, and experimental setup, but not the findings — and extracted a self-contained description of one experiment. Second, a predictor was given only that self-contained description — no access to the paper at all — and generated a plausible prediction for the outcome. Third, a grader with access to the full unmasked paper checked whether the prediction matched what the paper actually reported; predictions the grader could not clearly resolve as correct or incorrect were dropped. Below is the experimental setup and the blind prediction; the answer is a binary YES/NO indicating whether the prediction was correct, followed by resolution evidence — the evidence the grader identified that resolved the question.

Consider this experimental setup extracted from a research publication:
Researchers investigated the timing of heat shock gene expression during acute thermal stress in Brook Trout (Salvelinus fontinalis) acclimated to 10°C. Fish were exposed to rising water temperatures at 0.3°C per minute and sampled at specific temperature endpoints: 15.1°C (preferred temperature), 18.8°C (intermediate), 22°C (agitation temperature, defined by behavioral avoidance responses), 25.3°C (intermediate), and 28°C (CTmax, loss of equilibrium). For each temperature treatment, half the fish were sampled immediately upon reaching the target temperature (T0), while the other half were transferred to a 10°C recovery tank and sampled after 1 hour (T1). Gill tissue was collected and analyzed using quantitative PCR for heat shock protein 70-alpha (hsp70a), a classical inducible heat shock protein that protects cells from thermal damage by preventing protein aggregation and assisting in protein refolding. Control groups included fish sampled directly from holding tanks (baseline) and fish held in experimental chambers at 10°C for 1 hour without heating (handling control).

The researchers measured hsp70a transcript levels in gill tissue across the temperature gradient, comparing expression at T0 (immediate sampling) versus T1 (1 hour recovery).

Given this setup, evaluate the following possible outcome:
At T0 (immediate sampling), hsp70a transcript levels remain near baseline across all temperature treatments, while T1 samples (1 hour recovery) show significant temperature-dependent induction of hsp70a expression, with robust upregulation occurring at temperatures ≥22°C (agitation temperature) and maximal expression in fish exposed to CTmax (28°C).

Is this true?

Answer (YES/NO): NO